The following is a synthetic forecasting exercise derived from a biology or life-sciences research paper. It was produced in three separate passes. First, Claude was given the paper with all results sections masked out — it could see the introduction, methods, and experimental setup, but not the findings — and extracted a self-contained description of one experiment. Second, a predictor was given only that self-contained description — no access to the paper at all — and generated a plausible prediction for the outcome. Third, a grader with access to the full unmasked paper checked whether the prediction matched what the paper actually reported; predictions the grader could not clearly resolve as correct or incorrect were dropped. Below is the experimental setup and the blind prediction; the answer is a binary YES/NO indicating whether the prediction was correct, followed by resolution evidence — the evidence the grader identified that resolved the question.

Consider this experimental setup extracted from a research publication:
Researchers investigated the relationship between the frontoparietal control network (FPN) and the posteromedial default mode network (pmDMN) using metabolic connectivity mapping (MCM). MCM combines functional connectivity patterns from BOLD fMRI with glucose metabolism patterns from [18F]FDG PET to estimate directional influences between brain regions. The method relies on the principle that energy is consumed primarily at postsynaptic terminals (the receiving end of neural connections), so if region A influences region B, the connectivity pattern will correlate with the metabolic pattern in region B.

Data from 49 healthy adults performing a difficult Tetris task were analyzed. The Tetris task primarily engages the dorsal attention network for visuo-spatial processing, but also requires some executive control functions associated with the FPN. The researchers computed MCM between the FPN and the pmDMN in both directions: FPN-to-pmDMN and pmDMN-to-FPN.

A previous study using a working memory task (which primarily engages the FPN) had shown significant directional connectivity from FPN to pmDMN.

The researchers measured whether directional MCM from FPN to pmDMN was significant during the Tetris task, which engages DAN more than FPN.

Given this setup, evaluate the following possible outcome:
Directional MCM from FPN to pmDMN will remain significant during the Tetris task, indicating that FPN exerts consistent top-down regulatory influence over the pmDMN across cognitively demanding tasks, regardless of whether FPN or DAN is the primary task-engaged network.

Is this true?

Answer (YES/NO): YES